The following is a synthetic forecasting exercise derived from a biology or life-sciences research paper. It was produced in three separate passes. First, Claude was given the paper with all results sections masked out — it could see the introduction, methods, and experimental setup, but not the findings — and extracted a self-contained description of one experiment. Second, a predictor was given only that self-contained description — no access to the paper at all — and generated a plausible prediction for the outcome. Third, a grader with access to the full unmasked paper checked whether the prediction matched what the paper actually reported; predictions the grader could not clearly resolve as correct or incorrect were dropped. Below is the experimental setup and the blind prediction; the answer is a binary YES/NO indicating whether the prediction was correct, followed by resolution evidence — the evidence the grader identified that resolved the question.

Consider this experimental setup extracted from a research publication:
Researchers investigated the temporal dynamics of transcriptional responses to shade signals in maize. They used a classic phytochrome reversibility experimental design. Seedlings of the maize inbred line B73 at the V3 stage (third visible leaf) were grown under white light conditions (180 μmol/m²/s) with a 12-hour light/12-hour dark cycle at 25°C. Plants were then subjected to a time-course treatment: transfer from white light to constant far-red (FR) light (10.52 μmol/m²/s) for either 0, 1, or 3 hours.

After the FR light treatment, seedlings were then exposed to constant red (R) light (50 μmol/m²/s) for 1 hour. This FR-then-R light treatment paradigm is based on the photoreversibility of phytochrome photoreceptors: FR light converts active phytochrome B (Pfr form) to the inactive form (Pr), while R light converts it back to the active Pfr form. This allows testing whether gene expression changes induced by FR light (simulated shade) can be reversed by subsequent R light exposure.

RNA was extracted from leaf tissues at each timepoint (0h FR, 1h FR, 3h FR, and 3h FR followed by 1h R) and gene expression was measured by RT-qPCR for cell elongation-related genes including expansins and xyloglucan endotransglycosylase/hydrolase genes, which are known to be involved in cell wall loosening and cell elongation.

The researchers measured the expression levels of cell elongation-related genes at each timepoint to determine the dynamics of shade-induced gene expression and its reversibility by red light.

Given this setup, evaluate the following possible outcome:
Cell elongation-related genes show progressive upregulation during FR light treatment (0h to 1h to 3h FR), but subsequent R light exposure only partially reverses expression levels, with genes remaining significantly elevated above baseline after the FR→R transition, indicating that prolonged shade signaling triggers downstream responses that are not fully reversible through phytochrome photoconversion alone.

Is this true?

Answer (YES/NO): NO